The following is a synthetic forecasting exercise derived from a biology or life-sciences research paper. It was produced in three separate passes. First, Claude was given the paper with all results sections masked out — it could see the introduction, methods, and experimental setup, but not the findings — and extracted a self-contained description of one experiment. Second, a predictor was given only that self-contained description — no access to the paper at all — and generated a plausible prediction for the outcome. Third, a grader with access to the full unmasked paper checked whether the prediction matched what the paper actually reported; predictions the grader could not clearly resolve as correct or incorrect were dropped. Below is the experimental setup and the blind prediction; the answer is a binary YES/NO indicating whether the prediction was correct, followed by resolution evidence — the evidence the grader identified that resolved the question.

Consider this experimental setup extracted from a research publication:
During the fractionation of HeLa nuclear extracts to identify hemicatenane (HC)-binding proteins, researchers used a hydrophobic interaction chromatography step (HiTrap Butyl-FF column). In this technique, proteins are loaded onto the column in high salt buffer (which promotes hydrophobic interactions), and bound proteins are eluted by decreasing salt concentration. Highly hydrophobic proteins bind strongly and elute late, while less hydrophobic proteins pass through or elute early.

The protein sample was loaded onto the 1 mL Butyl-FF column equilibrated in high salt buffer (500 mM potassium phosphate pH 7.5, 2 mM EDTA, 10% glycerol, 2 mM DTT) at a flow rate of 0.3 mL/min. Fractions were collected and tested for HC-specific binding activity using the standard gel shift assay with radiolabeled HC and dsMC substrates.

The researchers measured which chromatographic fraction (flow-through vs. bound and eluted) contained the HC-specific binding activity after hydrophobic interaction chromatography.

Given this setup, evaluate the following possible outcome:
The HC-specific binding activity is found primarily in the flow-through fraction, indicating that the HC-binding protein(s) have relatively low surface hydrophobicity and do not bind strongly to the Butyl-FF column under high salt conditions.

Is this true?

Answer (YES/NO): YES